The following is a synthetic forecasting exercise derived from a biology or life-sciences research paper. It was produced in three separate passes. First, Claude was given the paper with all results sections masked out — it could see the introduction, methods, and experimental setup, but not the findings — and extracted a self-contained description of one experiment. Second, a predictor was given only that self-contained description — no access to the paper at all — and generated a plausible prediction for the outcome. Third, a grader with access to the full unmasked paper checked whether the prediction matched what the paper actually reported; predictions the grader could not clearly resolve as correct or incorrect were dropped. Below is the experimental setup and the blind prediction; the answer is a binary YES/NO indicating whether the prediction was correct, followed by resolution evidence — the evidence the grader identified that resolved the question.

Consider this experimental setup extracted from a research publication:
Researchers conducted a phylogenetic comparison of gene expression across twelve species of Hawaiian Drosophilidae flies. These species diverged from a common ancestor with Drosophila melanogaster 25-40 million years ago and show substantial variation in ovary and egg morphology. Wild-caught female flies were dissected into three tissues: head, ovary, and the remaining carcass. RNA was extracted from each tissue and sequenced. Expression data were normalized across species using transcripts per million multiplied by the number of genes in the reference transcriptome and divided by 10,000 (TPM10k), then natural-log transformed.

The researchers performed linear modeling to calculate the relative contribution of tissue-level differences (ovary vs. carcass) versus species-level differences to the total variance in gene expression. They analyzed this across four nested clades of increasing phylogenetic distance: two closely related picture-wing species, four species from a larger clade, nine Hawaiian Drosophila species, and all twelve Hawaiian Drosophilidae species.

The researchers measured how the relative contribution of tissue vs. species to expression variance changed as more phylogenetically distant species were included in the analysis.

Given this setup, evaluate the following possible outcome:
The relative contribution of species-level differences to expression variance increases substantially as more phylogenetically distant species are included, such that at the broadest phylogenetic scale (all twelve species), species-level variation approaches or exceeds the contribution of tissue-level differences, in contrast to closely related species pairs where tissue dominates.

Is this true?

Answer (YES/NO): YES